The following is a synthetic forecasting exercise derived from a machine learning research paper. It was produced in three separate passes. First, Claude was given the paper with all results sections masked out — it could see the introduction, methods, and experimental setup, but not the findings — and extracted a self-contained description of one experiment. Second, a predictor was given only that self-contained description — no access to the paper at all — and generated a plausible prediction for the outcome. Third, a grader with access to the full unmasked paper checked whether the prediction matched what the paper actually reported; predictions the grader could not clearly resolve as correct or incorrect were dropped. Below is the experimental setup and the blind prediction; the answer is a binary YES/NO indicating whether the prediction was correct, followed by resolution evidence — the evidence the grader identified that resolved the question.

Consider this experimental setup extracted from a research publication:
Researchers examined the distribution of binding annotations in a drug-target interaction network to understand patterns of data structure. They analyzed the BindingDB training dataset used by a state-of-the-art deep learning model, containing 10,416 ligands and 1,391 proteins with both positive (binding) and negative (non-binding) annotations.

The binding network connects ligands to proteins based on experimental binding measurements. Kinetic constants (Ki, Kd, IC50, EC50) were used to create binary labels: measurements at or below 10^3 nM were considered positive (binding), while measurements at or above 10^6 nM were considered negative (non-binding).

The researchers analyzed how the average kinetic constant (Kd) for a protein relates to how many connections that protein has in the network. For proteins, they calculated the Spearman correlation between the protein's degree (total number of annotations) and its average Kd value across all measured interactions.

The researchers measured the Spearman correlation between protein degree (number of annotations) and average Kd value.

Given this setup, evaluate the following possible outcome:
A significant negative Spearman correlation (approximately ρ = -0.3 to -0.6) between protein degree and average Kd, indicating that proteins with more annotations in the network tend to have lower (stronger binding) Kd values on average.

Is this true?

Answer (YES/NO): YES